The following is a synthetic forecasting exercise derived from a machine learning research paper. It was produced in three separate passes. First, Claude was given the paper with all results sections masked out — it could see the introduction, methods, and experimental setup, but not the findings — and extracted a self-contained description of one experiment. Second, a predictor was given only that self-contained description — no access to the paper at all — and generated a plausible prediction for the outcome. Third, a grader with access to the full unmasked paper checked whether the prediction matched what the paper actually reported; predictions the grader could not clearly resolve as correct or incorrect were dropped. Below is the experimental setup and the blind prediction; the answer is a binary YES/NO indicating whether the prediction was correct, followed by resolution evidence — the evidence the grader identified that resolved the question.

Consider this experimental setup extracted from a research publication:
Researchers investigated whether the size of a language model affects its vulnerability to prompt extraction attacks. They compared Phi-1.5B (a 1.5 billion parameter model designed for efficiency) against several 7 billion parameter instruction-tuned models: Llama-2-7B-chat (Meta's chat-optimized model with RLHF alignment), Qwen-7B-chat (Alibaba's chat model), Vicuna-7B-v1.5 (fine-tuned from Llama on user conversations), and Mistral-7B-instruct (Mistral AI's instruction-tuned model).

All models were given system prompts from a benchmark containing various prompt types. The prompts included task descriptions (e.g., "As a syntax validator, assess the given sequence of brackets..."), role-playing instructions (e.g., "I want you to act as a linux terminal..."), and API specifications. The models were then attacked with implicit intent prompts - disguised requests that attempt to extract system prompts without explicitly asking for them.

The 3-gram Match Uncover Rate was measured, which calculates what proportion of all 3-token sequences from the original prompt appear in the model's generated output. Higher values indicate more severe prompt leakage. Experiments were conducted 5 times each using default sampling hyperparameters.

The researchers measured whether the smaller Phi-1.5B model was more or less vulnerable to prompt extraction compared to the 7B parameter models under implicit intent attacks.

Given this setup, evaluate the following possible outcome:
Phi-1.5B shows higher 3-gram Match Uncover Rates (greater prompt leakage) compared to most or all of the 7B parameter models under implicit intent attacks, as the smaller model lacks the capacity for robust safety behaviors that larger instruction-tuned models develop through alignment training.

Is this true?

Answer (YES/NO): NO